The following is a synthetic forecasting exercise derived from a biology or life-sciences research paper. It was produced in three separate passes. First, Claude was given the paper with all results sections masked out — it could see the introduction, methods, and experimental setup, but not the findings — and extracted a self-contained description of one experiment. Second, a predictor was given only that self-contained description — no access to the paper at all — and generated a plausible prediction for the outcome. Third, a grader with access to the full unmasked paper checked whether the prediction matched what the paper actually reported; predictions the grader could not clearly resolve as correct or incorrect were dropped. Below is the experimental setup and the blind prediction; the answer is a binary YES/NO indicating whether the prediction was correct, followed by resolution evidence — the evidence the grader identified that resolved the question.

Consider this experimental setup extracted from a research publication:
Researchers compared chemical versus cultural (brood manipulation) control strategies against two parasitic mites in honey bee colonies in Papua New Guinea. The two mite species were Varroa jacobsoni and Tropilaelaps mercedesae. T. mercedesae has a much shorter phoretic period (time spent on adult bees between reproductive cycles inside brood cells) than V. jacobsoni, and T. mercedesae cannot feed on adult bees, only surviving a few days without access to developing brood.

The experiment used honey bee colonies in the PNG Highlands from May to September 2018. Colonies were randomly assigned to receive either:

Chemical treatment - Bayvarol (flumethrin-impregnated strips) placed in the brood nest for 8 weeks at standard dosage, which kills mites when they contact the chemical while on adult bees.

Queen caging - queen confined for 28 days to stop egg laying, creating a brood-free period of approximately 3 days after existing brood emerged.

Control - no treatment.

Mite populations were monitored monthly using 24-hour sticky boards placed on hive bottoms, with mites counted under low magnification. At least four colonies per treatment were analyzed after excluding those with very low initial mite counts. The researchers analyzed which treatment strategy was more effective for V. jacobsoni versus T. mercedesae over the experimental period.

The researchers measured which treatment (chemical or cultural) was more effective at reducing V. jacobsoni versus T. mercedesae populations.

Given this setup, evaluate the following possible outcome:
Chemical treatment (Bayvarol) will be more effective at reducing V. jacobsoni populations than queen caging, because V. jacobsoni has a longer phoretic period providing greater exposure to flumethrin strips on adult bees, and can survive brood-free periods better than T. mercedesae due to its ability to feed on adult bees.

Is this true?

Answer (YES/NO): YES